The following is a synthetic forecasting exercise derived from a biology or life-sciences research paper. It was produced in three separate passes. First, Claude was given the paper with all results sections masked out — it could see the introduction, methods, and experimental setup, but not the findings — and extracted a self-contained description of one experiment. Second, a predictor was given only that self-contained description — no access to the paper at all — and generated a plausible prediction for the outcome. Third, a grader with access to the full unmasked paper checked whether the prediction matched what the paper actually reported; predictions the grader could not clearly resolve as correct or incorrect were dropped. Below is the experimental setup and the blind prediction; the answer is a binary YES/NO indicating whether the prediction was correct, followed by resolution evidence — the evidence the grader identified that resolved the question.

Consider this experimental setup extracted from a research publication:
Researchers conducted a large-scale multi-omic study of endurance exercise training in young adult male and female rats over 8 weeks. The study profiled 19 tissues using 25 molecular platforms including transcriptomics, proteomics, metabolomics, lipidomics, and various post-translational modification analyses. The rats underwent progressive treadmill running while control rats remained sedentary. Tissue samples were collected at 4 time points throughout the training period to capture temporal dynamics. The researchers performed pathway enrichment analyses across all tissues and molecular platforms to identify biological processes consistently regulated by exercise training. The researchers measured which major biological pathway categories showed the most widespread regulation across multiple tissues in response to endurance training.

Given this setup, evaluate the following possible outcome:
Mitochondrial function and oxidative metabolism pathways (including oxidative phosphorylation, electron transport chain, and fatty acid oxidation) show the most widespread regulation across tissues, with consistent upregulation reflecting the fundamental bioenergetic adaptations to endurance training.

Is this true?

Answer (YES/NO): YES